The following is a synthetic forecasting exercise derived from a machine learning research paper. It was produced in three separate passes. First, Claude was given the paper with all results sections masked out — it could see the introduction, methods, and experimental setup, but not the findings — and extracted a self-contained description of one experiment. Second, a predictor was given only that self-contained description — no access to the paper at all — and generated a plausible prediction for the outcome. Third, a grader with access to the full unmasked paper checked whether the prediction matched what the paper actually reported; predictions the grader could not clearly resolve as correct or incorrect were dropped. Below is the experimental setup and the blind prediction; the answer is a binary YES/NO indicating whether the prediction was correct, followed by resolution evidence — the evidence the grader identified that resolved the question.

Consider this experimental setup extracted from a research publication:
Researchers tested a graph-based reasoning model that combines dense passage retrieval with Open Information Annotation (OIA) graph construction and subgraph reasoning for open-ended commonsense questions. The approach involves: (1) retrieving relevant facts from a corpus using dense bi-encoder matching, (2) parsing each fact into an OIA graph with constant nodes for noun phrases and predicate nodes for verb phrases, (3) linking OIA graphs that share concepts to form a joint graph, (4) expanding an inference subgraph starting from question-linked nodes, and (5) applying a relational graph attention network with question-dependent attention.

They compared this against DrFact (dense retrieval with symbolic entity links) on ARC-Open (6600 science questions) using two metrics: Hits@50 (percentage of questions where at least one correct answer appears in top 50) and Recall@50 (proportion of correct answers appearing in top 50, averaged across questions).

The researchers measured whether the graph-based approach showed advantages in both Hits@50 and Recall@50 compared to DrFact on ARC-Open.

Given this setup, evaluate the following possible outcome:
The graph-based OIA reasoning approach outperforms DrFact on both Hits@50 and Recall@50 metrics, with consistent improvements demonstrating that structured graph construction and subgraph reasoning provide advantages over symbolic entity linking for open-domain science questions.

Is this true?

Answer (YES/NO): NO